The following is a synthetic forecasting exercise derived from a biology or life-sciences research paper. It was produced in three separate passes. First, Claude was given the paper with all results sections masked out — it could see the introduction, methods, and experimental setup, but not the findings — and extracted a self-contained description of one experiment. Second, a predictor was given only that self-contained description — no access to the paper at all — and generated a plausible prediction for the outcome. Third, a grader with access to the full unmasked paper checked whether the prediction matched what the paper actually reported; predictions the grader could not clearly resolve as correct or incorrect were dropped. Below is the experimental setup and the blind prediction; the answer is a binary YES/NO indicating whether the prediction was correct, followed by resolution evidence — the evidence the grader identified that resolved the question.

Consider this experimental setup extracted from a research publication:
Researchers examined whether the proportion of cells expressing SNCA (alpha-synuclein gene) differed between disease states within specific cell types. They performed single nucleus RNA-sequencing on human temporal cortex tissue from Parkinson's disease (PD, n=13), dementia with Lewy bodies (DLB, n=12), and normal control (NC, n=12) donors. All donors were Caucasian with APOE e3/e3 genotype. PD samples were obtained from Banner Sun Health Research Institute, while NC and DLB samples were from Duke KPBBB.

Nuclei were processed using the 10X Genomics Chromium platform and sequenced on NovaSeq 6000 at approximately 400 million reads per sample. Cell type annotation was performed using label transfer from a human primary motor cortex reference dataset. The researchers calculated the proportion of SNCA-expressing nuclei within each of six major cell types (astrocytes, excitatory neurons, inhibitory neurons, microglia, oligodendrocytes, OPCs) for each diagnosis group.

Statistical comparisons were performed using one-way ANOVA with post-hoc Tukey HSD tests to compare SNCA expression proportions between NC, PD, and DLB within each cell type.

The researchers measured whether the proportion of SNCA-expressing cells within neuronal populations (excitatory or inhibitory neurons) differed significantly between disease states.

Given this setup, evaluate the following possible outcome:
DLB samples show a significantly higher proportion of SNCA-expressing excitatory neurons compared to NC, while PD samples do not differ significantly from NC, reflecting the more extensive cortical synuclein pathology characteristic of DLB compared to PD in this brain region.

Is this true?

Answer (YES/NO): NO